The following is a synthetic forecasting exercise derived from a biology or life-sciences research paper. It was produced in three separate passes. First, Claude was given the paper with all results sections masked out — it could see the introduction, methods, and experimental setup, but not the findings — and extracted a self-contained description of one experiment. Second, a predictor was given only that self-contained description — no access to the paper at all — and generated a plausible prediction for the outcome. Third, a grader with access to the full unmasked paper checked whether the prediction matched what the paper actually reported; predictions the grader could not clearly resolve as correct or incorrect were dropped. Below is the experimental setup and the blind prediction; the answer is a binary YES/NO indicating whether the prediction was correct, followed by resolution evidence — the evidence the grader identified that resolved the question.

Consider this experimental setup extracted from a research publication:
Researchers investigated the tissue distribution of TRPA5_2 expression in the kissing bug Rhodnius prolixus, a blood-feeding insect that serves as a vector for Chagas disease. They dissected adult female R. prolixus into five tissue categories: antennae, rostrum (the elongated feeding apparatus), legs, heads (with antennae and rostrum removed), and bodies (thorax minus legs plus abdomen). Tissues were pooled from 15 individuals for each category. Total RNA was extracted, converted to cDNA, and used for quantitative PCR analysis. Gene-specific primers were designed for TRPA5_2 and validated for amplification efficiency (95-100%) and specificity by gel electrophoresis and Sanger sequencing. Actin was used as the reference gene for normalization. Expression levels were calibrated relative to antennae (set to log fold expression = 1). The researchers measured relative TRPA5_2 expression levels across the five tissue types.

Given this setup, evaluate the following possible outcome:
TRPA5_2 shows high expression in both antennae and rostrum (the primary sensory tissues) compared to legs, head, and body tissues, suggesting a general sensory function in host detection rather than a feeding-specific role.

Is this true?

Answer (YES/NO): NO